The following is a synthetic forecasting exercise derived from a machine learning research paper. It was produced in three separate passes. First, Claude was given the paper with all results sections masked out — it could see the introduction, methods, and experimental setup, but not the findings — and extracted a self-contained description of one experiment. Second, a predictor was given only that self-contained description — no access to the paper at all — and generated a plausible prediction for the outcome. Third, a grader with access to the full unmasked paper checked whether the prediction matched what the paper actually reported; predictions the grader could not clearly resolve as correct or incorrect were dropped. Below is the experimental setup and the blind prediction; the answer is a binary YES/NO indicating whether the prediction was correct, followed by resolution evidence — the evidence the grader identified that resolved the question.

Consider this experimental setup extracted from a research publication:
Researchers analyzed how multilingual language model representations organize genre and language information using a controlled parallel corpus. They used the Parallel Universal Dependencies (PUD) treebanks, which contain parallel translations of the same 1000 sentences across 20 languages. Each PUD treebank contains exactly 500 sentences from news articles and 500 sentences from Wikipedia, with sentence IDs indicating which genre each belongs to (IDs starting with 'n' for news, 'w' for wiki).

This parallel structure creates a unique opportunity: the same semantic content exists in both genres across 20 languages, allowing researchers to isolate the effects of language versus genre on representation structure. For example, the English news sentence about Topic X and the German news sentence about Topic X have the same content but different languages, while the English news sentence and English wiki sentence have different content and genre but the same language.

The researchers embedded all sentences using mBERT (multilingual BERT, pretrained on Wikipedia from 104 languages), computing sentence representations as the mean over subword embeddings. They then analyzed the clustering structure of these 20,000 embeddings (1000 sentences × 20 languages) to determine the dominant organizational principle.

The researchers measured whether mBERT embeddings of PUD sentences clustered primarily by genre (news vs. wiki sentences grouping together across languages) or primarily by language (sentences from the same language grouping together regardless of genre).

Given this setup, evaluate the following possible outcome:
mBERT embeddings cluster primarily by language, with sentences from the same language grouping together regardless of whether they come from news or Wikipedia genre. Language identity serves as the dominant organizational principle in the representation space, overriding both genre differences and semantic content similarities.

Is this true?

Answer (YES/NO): YES